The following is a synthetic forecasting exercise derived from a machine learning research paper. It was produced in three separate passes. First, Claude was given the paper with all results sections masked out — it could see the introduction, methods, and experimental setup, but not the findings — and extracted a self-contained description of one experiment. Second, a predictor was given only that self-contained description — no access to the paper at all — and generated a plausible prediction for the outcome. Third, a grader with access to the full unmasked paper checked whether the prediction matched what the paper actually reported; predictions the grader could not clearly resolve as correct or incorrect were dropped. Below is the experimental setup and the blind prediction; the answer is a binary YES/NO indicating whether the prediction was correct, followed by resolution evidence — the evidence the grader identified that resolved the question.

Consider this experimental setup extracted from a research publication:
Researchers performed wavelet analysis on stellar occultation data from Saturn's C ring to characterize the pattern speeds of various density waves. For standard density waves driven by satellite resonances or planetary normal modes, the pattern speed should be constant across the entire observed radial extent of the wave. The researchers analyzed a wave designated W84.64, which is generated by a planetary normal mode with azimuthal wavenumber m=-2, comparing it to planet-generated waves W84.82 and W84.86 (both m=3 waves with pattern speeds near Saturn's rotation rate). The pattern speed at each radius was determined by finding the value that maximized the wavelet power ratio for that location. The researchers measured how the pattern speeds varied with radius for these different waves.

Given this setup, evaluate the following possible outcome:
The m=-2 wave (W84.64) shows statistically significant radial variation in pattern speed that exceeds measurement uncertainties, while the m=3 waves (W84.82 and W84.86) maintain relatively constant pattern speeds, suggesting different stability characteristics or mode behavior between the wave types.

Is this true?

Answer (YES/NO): NO